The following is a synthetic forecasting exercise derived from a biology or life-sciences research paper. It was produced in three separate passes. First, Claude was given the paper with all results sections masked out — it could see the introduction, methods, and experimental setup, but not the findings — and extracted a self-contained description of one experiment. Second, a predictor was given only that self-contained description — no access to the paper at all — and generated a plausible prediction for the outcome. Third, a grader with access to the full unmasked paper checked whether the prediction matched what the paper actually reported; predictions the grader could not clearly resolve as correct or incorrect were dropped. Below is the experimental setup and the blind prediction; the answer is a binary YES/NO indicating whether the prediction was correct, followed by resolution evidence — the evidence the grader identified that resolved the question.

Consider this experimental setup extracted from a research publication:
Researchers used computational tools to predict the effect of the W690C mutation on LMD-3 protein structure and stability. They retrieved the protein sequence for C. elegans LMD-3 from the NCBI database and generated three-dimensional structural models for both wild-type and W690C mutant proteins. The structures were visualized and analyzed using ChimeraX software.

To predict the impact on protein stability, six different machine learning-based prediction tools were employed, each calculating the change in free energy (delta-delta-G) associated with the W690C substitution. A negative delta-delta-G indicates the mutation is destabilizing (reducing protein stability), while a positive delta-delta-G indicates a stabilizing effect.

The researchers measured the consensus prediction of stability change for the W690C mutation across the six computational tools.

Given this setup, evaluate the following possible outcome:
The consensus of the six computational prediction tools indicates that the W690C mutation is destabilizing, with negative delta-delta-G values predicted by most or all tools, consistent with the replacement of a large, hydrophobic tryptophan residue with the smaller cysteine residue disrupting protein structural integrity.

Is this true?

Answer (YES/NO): YES